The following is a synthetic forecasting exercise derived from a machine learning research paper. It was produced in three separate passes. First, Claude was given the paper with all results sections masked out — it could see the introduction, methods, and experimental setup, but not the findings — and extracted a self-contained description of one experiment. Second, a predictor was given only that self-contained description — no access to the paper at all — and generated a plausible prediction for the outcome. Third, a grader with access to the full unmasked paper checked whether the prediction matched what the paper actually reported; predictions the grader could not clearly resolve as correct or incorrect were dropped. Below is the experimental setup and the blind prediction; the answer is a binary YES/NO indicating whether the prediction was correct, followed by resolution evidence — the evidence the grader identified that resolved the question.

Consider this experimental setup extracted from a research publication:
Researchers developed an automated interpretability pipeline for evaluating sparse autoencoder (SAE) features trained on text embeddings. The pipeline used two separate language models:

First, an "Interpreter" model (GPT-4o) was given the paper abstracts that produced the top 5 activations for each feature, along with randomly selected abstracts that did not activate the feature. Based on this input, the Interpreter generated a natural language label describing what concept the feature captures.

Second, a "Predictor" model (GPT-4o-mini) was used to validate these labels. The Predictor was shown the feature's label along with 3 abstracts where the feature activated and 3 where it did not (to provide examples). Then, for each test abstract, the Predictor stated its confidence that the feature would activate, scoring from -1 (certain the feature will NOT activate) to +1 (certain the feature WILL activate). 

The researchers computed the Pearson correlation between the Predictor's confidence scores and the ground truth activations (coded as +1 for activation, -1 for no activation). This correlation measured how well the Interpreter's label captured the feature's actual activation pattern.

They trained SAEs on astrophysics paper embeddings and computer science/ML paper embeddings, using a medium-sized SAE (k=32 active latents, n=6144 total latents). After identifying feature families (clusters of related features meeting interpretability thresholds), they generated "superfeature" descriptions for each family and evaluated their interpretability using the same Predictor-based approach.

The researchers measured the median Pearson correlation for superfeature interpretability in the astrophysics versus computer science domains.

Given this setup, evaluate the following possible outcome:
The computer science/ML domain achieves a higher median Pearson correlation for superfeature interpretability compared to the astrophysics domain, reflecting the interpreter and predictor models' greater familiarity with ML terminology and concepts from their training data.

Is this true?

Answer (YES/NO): NO